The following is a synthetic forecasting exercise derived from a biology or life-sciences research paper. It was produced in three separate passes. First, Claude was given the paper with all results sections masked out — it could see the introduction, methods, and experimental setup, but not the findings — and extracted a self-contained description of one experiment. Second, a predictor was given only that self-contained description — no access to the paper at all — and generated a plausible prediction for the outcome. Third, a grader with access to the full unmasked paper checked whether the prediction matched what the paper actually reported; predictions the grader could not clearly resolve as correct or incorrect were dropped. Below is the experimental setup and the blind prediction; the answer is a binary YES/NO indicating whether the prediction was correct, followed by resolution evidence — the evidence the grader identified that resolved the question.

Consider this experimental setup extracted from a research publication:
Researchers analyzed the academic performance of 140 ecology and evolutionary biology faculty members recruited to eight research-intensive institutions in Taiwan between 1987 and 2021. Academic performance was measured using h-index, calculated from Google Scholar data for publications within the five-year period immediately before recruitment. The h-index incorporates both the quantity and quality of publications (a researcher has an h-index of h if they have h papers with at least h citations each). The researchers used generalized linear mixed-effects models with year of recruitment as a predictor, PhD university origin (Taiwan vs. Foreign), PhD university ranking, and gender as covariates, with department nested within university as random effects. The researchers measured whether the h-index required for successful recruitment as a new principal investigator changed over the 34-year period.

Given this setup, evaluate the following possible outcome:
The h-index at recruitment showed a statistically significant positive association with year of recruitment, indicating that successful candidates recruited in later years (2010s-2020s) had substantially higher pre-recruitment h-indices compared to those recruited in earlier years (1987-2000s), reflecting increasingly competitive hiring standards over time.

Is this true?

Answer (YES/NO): YES